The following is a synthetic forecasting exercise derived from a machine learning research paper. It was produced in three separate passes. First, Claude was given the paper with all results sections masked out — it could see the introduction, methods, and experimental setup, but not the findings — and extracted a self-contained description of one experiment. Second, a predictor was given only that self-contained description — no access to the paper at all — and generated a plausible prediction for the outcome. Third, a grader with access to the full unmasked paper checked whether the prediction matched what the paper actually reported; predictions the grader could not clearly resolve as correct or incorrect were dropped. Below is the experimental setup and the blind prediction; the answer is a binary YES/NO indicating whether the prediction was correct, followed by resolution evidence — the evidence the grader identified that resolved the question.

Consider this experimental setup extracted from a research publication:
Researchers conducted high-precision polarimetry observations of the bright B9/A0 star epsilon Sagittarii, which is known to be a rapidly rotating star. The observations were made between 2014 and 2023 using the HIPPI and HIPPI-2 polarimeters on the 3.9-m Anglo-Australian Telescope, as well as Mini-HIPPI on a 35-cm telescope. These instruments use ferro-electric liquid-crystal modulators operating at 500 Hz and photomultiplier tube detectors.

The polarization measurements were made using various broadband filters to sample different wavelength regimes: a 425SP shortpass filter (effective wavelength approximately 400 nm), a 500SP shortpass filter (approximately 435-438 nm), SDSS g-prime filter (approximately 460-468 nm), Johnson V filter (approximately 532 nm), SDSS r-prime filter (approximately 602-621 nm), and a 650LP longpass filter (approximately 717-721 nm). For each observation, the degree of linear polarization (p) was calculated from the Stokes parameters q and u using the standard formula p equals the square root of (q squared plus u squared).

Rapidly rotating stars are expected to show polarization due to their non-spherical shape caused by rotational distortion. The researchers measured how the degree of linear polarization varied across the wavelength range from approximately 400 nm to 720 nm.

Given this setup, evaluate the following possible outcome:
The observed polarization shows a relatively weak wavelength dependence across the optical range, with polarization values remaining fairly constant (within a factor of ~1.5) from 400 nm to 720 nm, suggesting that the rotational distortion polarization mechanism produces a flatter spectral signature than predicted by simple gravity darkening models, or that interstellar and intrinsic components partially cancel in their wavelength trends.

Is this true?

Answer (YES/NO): NO